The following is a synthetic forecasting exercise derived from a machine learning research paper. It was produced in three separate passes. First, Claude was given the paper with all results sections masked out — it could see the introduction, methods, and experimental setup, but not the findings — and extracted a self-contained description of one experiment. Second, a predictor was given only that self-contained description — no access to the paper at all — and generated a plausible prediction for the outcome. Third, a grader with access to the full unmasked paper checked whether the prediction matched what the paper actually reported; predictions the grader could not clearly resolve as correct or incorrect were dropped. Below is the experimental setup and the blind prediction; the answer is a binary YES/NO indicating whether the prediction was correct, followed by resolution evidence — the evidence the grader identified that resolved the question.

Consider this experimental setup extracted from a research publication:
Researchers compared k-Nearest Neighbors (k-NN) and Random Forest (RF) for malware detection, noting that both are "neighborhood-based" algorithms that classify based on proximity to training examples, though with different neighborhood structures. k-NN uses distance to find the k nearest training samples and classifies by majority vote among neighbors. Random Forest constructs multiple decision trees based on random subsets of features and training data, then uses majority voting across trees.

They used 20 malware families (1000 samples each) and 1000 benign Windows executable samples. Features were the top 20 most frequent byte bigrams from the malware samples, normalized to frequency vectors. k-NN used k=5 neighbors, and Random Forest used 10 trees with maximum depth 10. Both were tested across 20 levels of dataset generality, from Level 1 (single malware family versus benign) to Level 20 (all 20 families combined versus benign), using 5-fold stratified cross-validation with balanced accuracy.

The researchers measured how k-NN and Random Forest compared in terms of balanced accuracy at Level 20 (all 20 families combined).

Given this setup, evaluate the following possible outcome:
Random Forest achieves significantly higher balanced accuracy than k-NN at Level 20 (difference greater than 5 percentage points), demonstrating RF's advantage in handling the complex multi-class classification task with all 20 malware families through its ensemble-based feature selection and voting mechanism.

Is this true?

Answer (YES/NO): NO